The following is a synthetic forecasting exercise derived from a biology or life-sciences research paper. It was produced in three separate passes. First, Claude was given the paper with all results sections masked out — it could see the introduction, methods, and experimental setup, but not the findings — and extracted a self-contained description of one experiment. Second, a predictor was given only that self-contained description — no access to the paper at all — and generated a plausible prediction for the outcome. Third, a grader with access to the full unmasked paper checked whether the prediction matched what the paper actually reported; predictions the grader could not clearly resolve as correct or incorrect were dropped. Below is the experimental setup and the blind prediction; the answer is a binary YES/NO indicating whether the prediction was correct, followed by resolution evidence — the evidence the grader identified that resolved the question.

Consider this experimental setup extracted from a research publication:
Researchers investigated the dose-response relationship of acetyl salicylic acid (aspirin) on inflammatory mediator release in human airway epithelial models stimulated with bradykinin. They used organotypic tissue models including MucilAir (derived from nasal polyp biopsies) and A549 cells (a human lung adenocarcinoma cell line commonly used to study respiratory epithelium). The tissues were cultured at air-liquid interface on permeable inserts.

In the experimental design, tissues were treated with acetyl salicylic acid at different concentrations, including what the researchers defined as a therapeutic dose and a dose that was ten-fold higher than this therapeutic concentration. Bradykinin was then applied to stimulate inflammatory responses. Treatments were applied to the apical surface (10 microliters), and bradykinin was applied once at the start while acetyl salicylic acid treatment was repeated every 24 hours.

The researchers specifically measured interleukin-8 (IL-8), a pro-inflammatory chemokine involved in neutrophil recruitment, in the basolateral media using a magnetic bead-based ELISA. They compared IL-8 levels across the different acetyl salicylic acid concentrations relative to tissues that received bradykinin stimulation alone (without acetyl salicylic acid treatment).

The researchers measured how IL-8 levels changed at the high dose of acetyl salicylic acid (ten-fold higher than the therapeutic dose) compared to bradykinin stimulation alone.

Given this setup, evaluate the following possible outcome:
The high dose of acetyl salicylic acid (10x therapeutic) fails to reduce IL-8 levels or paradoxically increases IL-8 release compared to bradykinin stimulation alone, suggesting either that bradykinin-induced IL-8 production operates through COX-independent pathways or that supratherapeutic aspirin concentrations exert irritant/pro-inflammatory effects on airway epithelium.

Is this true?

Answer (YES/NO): YES